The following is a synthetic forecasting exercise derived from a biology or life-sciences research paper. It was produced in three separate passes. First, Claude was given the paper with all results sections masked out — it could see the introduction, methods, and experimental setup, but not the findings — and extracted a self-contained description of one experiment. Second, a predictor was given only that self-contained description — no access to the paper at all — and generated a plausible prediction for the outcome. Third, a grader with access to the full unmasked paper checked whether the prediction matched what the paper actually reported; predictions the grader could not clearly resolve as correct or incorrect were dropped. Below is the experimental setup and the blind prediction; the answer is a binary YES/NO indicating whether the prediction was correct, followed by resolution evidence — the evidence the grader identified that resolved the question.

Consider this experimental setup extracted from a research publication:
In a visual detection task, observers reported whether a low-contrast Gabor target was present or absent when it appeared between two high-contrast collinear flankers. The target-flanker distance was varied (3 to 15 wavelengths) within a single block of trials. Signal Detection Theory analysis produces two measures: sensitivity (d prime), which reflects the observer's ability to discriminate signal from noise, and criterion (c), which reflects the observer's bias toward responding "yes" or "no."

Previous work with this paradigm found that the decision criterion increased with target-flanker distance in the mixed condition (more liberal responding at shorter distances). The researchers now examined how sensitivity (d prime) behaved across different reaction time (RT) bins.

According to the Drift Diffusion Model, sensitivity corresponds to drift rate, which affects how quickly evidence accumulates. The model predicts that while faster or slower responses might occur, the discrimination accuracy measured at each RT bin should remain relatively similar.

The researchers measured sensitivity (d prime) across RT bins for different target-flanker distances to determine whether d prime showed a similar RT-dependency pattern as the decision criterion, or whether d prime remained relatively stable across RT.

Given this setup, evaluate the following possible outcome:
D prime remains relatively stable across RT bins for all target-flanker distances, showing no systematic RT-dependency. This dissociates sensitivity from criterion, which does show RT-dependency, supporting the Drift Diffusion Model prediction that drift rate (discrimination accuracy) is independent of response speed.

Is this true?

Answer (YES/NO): NO